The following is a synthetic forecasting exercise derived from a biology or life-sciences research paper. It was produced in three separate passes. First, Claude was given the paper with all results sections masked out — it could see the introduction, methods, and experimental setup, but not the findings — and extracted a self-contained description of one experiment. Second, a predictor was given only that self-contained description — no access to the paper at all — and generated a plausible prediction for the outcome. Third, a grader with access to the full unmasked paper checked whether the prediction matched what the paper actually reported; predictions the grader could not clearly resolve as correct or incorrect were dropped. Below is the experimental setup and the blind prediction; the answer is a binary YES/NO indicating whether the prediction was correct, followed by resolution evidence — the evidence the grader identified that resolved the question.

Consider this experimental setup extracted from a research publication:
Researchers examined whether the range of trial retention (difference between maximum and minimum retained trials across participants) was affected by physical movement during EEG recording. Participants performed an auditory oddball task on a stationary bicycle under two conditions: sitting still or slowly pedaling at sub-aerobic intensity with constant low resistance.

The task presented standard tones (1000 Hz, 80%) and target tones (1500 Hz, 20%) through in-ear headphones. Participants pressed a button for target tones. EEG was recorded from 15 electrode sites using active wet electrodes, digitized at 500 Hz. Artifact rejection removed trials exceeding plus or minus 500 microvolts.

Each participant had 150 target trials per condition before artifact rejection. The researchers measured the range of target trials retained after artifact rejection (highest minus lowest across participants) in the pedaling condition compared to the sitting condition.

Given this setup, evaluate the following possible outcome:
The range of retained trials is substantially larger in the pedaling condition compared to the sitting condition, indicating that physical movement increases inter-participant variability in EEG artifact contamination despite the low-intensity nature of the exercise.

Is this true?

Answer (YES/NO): YES